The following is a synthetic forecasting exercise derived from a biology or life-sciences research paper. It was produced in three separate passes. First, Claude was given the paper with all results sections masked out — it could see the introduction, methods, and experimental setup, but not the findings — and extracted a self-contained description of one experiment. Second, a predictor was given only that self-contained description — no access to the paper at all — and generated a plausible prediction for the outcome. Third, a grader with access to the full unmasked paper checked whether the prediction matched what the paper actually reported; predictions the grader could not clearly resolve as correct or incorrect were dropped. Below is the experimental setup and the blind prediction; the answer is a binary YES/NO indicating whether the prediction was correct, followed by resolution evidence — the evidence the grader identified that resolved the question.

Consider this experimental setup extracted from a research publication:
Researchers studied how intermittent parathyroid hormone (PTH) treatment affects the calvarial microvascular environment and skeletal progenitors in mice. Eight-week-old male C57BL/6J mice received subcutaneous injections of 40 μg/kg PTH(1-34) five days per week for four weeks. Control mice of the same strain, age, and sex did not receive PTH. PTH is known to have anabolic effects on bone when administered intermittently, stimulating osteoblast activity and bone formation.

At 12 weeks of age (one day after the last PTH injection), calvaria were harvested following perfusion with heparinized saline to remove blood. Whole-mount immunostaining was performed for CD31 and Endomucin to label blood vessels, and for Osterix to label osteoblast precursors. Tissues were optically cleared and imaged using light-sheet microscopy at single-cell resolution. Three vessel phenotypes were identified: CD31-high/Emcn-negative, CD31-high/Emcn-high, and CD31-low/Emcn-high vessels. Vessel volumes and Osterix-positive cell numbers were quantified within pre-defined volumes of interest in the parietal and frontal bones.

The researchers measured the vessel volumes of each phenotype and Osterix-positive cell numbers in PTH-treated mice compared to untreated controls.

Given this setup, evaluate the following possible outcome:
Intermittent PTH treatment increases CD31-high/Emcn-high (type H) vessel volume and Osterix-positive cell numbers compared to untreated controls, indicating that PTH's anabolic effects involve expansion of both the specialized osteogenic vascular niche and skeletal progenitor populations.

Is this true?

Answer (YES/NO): NO